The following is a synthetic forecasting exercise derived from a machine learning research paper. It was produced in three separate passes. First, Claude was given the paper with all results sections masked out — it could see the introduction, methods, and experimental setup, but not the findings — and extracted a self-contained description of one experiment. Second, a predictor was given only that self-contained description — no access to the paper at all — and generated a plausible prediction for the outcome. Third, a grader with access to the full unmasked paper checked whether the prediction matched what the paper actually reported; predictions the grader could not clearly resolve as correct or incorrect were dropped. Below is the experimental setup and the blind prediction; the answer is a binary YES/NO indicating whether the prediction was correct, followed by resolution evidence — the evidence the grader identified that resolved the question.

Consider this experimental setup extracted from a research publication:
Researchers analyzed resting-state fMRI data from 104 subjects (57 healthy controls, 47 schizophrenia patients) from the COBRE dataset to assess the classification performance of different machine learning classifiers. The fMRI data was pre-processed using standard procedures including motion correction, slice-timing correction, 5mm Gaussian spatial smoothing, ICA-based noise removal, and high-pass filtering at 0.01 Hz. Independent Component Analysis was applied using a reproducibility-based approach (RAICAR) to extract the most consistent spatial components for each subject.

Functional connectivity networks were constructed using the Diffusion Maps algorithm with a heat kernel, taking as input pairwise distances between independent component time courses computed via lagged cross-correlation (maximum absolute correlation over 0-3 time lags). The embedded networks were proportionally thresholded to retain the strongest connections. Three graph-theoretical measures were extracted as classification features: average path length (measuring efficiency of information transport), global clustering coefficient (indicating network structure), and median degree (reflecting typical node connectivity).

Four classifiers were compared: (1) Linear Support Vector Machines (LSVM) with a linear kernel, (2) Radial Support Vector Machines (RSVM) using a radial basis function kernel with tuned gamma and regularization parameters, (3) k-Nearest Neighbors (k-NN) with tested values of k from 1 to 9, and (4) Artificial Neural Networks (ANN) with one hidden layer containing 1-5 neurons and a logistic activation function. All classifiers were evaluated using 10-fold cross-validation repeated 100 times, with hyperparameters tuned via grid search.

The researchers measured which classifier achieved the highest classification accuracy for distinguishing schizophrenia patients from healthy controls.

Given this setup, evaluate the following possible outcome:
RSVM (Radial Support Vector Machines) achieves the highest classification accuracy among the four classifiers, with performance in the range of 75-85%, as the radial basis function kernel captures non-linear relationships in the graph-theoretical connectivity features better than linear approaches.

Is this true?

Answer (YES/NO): YES